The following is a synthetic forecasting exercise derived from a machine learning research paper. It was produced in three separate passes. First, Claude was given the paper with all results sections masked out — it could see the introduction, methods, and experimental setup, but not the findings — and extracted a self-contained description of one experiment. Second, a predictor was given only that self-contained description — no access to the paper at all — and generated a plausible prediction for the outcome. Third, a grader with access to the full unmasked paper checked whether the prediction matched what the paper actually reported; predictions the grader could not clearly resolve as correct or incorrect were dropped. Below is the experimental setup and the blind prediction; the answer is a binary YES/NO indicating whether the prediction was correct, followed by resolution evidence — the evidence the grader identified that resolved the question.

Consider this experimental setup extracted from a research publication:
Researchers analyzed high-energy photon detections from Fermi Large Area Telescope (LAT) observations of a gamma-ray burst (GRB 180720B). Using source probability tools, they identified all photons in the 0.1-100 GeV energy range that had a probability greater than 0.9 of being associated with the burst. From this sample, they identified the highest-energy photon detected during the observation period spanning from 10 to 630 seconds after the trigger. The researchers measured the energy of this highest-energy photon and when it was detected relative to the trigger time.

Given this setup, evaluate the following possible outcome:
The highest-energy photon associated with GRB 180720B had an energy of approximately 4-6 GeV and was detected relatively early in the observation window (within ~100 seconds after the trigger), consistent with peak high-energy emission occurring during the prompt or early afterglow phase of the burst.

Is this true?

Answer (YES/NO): NO